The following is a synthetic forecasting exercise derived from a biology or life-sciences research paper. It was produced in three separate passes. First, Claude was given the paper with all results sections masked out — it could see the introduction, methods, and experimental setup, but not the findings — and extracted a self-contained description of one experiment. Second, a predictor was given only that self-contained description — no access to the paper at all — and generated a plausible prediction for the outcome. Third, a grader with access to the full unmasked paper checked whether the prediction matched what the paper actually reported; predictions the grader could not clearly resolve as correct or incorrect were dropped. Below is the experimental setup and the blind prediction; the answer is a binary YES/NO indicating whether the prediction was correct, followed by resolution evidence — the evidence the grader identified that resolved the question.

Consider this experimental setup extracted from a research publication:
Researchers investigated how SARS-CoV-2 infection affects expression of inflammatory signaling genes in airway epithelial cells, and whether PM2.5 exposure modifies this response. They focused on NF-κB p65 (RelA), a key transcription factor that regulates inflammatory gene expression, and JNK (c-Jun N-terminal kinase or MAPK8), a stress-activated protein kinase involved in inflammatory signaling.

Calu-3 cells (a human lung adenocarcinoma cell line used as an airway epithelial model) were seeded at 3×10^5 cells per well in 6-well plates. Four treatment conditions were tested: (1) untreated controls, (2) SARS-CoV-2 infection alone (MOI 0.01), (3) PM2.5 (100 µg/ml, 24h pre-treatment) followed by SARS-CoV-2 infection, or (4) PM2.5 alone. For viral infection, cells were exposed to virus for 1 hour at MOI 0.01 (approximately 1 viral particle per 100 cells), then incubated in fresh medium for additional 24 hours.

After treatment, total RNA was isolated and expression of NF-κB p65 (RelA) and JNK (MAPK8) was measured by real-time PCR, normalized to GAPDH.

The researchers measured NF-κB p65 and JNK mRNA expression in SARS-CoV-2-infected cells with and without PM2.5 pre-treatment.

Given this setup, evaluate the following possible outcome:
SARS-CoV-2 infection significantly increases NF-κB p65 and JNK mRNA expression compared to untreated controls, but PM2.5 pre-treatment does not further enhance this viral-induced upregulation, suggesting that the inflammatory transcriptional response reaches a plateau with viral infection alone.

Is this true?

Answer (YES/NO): NO